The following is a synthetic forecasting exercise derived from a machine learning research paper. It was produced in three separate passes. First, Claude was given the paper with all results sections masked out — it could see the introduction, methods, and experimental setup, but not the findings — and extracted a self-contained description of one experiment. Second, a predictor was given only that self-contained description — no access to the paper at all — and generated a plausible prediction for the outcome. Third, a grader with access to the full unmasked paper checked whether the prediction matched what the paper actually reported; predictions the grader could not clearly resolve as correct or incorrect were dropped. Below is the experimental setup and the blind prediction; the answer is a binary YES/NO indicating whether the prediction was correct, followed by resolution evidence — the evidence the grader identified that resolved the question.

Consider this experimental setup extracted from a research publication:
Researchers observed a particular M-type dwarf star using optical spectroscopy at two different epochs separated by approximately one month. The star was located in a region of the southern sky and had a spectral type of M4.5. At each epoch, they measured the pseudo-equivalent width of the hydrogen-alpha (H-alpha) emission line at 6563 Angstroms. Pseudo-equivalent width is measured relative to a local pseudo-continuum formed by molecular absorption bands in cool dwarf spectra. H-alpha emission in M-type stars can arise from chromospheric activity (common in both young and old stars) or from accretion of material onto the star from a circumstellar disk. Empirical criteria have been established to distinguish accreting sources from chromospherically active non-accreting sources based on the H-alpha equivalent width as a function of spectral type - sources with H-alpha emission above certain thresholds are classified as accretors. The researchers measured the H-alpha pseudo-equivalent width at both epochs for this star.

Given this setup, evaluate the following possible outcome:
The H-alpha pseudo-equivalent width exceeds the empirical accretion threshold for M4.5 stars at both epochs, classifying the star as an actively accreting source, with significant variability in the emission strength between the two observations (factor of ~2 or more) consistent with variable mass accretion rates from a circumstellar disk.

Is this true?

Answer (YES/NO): NO